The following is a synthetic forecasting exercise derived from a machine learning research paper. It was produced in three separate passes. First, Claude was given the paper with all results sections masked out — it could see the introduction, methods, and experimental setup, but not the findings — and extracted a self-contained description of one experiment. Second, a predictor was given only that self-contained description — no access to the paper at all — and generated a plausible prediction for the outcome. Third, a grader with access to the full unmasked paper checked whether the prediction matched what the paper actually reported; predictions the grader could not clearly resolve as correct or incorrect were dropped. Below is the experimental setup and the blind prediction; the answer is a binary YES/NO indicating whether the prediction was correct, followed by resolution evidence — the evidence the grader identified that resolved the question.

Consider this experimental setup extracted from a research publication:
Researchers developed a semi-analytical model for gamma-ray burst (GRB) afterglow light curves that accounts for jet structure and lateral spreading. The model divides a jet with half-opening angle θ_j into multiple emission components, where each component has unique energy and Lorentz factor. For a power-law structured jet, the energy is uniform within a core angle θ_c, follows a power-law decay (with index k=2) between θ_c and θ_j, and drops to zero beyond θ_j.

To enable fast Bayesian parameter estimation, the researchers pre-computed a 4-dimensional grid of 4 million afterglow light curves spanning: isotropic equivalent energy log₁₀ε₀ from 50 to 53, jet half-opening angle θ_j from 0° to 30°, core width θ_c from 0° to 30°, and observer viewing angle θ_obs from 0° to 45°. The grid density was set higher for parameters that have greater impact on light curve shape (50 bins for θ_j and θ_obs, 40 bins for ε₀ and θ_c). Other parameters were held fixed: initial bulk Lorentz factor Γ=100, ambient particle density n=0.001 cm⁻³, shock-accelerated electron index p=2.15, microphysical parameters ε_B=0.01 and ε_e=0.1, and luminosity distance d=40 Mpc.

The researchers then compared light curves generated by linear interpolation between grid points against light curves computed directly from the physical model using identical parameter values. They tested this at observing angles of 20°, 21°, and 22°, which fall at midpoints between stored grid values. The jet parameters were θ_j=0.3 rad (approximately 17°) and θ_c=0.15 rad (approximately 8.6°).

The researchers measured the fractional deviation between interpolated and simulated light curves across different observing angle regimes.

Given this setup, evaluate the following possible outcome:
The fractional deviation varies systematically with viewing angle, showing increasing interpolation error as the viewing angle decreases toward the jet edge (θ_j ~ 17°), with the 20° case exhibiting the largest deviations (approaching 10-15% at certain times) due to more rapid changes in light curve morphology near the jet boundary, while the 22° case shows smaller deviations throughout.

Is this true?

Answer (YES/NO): NO